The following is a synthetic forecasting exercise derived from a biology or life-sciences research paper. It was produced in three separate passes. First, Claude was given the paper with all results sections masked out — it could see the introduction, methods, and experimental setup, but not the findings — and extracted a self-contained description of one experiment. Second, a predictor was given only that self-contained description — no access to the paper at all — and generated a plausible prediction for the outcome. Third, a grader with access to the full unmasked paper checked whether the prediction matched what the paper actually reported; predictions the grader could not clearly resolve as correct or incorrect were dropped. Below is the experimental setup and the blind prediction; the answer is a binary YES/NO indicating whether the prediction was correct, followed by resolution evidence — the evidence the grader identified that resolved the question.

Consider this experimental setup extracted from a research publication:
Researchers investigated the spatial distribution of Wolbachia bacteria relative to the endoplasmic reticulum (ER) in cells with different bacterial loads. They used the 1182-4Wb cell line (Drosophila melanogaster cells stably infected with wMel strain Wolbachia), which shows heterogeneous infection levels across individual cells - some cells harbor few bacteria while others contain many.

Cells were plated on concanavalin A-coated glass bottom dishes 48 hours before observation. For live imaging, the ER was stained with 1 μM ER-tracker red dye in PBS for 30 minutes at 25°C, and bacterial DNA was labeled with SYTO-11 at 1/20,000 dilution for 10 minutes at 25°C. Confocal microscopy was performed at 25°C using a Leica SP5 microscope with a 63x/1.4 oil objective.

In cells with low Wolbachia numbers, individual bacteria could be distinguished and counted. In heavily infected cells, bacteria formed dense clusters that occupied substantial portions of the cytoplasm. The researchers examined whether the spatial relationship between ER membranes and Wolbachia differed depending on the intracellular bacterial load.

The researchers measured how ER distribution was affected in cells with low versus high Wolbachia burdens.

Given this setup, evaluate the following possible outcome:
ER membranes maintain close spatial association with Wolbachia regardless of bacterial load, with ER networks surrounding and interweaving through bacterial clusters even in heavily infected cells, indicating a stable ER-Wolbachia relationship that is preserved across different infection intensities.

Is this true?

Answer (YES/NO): NO